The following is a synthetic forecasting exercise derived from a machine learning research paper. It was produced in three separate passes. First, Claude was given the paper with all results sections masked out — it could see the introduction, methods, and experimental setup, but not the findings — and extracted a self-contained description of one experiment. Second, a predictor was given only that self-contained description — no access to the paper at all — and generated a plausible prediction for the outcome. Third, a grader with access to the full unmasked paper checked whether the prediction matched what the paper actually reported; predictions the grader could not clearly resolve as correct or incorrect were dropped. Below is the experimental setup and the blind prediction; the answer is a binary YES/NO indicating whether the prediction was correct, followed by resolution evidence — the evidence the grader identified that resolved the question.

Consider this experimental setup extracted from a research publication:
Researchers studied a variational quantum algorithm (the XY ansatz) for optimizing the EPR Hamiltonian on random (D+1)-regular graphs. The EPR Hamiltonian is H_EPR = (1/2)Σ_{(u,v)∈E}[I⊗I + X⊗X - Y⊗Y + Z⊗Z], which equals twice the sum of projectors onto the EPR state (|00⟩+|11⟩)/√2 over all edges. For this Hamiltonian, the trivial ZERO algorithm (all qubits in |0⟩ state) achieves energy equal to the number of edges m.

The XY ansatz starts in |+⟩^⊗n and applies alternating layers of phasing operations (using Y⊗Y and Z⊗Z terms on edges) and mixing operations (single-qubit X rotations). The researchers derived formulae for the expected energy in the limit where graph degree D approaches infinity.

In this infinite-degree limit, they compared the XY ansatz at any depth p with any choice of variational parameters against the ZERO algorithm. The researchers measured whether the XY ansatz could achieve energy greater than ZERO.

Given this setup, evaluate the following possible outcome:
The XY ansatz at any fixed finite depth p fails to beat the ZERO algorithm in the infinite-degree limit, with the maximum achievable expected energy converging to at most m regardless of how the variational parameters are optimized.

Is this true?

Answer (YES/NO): YES